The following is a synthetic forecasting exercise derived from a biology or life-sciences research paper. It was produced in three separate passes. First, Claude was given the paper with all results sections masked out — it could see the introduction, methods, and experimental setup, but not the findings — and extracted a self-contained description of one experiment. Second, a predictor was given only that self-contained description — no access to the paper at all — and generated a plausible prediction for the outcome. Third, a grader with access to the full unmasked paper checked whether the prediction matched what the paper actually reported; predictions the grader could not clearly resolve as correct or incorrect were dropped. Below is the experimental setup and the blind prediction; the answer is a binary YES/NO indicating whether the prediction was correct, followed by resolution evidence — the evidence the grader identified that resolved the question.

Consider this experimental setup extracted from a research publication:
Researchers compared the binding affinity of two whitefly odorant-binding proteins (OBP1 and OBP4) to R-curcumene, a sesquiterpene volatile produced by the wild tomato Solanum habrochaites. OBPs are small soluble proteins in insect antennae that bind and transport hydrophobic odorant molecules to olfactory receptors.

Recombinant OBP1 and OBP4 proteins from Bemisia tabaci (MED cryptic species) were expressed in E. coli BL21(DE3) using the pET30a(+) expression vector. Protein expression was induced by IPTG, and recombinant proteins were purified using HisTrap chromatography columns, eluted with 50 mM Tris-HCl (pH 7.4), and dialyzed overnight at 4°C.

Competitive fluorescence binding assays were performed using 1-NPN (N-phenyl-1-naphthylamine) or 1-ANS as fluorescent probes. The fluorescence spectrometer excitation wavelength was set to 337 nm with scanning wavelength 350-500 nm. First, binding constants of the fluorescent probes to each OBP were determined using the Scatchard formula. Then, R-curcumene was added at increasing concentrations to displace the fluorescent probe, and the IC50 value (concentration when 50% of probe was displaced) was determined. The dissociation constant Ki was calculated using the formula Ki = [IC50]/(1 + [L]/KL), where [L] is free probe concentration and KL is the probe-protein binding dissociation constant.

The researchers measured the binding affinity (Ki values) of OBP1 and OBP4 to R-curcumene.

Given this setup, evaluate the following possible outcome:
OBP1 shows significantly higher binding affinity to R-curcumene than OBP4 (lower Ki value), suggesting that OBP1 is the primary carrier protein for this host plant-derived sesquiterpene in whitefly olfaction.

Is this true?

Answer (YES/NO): YES